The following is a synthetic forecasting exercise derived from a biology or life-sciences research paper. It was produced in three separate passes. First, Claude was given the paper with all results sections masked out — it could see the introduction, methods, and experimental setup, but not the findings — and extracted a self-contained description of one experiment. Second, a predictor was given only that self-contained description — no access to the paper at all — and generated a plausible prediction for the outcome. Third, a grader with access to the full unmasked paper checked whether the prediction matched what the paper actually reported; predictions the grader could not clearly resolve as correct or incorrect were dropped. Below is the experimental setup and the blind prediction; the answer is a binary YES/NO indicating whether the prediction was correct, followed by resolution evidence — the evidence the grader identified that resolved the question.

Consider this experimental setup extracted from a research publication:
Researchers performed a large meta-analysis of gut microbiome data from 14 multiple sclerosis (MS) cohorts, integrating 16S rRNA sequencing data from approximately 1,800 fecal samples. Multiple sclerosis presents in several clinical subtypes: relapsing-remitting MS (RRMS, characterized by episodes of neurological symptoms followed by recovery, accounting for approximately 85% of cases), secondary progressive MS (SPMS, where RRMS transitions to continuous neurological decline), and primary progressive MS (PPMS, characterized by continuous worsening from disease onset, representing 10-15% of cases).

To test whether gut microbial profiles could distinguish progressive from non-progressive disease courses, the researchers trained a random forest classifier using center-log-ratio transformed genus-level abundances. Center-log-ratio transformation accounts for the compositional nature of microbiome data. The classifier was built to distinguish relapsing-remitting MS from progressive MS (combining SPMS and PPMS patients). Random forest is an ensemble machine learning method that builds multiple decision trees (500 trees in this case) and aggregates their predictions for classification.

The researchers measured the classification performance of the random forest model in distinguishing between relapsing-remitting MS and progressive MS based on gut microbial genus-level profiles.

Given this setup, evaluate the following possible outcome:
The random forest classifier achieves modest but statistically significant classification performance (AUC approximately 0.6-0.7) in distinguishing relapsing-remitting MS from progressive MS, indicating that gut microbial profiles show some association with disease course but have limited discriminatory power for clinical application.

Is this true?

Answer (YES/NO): NO